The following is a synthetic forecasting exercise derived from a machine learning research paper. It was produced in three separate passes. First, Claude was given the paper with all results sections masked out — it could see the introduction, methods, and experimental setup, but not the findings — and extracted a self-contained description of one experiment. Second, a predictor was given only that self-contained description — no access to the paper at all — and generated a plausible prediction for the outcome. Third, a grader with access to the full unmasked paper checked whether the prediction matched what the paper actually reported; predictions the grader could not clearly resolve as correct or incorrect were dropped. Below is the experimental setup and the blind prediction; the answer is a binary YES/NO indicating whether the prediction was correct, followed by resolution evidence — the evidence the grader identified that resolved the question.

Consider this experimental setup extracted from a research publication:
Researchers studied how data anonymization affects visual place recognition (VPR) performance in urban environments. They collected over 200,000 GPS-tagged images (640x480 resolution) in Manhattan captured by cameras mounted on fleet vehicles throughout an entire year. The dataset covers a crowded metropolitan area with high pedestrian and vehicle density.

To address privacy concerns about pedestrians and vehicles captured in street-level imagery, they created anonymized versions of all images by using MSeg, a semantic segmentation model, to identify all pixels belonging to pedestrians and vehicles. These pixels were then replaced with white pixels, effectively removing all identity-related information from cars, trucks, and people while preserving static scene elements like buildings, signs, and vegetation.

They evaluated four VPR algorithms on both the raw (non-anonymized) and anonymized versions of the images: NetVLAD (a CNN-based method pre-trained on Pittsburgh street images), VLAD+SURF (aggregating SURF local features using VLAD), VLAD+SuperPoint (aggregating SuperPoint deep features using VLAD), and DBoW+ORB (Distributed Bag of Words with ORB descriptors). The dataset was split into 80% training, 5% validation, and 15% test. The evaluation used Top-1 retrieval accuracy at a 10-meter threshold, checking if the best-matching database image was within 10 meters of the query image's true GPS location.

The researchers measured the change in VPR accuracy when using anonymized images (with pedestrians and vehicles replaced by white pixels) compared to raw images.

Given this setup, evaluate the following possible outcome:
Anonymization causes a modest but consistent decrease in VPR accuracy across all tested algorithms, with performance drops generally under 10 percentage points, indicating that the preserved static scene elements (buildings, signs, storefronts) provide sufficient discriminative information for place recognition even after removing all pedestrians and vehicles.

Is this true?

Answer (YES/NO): NO